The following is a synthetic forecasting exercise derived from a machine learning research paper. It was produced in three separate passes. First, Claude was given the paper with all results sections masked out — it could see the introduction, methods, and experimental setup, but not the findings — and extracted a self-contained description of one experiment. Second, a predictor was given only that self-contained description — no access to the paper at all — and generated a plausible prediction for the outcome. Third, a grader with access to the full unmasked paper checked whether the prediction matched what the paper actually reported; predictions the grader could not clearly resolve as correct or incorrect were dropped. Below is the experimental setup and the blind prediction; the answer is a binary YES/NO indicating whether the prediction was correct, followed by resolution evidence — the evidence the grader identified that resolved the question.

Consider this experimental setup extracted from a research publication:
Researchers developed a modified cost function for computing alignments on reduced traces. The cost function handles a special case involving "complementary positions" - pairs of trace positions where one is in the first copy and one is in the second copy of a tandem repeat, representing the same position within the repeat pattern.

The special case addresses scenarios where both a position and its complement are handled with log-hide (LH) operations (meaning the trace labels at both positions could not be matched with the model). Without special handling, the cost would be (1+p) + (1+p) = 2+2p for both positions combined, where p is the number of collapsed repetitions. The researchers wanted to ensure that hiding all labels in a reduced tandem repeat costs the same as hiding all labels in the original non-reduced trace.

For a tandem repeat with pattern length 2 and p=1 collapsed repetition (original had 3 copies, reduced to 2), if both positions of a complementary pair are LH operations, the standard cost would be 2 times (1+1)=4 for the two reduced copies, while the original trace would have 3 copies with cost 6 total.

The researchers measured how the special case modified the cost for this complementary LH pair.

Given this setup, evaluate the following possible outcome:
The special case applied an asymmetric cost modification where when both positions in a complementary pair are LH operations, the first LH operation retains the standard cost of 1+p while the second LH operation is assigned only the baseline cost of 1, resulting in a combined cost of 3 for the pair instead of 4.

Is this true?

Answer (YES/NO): YES